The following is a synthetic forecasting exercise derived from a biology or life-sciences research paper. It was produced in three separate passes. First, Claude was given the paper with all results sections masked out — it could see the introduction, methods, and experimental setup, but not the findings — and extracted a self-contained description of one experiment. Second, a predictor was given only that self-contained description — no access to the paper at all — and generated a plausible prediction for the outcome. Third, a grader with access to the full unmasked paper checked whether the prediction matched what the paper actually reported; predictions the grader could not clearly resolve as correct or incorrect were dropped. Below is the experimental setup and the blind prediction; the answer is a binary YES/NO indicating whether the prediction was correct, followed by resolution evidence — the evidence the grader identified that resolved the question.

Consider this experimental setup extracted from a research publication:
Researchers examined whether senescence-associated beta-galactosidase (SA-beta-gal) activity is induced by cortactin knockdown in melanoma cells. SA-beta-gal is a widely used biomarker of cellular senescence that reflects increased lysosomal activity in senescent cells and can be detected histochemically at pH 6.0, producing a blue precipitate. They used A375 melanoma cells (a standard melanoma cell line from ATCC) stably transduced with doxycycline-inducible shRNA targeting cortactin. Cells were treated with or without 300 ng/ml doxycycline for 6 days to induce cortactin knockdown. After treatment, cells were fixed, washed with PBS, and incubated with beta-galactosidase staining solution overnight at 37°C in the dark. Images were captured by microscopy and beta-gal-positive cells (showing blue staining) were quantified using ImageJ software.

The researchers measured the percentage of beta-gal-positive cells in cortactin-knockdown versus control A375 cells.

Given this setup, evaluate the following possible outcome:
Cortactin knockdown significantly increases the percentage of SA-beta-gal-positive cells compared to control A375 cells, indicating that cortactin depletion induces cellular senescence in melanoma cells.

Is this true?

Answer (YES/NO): YES